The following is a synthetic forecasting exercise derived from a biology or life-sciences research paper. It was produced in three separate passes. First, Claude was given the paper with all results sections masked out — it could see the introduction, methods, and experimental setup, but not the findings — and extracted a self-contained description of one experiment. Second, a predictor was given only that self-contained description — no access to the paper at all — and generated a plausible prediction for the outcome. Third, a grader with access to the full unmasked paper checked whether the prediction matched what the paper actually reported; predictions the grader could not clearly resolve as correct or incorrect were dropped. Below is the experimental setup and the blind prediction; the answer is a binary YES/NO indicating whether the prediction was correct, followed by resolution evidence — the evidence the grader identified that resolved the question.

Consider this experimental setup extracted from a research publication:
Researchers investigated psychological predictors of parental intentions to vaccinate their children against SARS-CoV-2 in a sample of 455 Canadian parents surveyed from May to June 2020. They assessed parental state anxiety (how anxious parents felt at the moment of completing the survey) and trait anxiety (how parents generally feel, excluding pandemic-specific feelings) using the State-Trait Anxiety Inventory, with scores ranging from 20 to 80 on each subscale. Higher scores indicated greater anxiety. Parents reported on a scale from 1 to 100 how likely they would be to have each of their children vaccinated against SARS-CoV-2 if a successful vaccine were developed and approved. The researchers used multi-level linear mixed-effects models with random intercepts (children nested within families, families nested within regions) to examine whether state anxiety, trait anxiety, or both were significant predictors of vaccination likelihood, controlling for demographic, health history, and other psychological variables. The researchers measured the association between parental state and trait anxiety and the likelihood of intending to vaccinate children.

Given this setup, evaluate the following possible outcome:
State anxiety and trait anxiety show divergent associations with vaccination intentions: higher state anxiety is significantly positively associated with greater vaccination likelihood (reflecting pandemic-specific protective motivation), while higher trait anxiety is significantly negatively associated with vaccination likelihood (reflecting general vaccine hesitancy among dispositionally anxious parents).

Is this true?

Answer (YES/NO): NO